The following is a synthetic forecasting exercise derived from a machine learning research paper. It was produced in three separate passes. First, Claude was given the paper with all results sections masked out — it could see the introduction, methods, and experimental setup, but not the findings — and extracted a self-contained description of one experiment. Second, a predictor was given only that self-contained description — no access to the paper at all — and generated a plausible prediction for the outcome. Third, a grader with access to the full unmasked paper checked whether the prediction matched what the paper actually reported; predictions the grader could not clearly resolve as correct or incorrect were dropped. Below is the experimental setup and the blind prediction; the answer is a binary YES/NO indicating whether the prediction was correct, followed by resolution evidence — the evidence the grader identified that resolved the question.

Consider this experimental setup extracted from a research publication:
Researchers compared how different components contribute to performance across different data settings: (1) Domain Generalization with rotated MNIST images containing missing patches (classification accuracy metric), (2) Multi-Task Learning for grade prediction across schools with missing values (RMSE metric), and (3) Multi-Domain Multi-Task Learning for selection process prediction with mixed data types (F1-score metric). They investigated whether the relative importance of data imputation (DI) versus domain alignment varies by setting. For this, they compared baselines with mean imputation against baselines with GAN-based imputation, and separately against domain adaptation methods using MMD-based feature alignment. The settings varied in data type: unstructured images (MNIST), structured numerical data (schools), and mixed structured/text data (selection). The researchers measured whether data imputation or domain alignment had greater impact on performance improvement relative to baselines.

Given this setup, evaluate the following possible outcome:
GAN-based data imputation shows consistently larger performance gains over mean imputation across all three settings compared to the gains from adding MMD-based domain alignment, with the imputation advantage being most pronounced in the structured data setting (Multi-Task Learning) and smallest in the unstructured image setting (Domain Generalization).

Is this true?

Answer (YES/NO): NO